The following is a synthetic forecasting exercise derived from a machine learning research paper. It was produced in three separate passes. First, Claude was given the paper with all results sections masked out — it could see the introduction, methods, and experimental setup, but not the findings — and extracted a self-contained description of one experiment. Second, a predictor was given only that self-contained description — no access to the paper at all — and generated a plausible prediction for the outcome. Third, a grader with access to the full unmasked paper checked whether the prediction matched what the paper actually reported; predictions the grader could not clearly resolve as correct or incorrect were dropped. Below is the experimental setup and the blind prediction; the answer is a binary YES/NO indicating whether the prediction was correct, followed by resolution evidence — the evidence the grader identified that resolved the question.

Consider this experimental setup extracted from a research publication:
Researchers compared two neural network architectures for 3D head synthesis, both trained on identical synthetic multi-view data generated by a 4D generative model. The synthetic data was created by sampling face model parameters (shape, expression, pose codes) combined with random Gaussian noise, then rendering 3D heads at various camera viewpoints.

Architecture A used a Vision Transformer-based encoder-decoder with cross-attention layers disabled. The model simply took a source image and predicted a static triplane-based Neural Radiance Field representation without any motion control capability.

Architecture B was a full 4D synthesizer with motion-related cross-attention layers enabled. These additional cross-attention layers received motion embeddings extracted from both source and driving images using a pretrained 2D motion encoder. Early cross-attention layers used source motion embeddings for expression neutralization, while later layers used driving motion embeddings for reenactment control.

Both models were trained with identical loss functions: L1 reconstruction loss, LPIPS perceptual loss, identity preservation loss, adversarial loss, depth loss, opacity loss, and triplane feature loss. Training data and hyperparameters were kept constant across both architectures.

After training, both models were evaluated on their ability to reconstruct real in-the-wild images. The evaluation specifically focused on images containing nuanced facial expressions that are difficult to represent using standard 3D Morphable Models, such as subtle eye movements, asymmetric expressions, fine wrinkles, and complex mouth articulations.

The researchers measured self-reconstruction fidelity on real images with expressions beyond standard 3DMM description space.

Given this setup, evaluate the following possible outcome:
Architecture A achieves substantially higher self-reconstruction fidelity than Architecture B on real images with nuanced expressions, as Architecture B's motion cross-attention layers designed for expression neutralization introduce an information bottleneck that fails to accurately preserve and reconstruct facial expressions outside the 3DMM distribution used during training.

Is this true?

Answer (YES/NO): YES